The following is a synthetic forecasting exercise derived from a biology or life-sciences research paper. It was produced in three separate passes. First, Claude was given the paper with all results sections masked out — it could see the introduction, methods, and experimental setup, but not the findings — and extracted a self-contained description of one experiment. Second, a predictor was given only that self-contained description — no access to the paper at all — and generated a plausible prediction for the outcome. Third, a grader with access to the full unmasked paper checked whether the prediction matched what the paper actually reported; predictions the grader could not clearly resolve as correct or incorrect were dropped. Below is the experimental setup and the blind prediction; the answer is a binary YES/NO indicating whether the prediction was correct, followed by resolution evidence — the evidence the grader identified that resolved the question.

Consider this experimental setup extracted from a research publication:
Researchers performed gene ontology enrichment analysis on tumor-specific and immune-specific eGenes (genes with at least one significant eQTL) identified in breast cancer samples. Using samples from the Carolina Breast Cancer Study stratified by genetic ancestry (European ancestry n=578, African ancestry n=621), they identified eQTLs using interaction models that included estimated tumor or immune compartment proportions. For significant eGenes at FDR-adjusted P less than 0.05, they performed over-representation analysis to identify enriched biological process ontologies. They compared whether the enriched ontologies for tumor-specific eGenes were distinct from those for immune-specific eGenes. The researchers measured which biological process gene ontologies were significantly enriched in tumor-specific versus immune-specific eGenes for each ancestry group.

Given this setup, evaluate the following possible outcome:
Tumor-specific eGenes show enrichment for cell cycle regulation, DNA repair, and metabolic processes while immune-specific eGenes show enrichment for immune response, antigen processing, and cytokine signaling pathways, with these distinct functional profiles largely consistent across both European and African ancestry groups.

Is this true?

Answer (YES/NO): NO